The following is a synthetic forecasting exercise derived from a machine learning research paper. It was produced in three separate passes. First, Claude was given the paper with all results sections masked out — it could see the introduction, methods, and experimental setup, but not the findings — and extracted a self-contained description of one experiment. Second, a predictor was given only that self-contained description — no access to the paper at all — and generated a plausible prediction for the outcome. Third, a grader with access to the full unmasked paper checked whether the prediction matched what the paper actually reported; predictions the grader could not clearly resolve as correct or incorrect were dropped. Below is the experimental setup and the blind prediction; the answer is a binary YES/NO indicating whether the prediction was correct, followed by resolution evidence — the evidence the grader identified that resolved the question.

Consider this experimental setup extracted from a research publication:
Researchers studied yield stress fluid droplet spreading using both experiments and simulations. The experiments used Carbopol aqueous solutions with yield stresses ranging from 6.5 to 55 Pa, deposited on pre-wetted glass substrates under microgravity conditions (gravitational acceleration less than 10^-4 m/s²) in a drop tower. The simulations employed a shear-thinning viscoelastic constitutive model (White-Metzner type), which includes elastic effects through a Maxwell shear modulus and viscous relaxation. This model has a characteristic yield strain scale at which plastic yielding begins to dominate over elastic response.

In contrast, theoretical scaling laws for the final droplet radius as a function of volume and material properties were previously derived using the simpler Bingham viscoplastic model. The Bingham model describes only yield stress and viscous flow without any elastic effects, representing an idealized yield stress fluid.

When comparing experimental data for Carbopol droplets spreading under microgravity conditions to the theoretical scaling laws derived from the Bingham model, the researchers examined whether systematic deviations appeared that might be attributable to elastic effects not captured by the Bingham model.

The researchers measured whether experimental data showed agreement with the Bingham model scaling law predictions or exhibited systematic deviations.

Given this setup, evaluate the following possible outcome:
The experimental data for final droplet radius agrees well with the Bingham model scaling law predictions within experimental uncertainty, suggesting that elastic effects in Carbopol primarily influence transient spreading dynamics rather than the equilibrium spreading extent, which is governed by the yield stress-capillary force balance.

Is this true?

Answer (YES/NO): NO